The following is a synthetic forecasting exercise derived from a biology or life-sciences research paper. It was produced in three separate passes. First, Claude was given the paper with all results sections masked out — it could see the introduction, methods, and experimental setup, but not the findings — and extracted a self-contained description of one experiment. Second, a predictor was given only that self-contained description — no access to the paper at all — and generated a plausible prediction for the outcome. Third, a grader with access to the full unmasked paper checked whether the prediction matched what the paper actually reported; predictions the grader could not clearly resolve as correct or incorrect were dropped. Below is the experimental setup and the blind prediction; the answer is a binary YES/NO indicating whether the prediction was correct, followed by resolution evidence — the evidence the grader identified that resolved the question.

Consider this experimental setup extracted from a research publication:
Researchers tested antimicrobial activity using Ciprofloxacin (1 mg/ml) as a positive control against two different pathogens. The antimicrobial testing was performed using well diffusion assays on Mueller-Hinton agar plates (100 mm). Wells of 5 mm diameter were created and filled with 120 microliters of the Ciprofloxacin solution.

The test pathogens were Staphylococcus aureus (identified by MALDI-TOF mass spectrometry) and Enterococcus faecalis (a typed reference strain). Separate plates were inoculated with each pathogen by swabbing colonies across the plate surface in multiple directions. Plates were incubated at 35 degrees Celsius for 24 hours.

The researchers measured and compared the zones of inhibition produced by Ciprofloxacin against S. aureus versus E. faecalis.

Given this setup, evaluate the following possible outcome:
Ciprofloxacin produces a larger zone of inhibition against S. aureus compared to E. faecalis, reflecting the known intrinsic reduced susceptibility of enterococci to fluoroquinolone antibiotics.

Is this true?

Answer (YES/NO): NO